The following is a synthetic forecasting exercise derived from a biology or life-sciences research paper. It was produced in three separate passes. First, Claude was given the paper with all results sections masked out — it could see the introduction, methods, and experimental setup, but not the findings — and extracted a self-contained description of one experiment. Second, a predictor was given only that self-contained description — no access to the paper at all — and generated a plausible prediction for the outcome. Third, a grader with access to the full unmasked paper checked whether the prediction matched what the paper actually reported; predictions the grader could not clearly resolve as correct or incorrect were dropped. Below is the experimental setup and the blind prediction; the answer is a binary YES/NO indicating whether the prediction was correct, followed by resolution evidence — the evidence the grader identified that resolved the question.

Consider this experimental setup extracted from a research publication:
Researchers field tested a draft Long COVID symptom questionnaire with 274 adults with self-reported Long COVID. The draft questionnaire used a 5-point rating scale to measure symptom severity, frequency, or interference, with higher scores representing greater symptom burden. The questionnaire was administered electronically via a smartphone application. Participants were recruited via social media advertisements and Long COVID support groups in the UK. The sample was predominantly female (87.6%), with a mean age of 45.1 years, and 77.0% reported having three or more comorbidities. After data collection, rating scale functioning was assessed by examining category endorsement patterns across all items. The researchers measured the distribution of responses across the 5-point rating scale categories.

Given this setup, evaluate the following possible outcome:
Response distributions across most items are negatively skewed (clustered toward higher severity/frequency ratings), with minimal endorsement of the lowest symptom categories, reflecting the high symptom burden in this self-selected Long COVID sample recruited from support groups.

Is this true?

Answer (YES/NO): NO